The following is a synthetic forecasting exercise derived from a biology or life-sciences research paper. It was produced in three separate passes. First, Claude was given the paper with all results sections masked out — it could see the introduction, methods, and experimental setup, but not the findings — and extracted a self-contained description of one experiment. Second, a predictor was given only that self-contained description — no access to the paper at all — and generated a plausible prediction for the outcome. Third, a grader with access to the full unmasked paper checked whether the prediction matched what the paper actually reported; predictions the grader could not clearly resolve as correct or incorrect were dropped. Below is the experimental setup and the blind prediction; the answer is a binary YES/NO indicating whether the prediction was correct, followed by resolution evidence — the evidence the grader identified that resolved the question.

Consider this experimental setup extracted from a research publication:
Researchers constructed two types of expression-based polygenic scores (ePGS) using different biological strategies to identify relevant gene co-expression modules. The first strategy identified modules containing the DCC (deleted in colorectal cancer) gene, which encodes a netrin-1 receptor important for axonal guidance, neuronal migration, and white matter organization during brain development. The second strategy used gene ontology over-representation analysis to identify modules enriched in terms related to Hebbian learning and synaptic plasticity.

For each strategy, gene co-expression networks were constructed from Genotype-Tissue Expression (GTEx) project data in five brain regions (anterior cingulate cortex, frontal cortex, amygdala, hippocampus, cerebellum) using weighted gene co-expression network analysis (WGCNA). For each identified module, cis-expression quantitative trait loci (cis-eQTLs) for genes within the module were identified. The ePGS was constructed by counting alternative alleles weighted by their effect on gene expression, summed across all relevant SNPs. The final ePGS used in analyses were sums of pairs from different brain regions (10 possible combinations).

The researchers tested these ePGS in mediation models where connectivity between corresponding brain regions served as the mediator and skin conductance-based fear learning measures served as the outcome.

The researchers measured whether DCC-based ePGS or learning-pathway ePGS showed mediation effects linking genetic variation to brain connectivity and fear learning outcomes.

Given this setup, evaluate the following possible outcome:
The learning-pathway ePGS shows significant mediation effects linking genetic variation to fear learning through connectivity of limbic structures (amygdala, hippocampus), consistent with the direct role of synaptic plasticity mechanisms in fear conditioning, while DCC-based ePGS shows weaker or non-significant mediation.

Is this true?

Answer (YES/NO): NO